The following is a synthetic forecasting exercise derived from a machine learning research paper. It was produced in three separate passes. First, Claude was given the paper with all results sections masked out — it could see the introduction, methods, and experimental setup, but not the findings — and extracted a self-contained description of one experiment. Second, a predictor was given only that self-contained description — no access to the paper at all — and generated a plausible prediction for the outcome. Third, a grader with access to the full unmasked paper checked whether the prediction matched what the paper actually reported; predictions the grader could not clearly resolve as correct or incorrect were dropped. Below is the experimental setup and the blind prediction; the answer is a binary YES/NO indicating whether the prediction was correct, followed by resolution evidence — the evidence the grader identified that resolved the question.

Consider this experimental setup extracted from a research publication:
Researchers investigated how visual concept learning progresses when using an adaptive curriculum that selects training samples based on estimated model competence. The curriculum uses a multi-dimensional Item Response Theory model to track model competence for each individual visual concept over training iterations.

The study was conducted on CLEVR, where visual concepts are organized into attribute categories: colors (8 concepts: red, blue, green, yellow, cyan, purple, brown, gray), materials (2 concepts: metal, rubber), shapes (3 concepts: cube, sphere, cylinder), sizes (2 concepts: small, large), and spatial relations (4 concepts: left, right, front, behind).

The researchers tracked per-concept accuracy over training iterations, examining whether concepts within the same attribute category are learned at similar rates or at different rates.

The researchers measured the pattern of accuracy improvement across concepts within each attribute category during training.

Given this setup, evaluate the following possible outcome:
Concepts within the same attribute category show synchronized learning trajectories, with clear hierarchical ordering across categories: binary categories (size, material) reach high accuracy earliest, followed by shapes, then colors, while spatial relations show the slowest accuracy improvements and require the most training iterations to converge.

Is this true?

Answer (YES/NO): NO